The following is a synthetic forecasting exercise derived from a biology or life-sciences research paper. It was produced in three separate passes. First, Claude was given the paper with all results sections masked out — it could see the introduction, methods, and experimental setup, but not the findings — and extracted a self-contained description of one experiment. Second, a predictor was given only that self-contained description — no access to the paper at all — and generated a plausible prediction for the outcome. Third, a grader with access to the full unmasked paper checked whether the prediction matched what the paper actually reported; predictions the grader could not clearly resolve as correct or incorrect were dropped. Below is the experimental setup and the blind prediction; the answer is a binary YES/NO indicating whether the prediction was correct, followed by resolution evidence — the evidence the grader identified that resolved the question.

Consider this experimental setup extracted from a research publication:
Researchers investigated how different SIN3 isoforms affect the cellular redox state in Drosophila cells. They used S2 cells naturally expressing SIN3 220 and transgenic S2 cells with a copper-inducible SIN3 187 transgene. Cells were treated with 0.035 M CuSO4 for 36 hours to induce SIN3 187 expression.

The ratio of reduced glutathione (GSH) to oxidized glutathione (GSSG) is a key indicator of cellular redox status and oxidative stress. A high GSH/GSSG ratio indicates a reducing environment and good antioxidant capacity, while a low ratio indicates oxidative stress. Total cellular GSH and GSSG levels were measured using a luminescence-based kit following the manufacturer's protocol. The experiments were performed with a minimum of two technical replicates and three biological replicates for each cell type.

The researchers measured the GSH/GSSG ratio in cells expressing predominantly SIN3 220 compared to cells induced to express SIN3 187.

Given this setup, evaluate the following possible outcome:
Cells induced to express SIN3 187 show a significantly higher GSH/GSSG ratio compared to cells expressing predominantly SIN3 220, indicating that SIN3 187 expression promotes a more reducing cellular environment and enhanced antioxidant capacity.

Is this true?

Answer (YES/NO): NO